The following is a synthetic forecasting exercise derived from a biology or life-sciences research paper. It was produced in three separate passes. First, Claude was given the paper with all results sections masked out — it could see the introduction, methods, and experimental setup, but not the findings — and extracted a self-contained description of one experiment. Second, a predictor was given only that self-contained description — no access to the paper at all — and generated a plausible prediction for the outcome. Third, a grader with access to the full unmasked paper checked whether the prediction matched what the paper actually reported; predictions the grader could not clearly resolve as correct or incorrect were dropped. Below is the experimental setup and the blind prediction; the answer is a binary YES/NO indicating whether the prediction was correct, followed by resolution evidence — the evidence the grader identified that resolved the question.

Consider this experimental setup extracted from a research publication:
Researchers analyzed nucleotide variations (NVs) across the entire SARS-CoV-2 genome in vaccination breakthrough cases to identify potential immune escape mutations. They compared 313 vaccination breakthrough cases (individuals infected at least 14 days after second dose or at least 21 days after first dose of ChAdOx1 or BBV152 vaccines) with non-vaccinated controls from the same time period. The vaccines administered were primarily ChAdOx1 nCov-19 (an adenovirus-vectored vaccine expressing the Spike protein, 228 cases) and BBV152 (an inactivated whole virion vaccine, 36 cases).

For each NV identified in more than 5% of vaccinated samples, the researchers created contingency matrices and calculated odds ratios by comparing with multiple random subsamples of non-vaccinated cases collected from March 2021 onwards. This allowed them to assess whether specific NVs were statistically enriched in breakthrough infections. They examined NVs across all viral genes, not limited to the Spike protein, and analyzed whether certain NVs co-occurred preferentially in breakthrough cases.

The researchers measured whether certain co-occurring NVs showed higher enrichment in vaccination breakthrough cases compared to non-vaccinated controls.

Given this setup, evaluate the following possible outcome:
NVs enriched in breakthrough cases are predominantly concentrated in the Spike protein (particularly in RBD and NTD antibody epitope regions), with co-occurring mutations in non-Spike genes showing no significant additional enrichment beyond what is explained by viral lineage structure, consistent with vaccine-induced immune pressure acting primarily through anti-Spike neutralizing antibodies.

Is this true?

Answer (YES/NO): NO